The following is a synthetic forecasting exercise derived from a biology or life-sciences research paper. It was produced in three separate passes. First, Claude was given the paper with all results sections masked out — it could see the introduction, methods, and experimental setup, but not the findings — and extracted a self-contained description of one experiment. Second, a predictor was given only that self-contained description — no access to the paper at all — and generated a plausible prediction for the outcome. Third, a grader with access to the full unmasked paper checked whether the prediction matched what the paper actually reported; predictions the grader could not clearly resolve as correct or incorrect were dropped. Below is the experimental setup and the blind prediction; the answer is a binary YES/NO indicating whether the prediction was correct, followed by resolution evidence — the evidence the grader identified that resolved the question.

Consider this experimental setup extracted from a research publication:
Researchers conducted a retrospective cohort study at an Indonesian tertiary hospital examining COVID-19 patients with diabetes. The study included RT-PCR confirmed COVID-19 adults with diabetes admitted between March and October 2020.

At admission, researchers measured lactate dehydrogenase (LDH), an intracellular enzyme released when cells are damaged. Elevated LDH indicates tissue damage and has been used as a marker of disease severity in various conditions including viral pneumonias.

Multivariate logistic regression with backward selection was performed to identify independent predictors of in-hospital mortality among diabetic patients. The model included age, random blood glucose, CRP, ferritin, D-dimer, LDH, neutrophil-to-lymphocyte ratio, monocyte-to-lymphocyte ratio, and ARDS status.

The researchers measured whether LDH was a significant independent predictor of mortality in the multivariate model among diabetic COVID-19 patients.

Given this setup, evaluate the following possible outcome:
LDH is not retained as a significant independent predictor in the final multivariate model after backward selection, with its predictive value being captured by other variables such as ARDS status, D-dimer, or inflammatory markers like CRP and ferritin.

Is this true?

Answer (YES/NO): YES